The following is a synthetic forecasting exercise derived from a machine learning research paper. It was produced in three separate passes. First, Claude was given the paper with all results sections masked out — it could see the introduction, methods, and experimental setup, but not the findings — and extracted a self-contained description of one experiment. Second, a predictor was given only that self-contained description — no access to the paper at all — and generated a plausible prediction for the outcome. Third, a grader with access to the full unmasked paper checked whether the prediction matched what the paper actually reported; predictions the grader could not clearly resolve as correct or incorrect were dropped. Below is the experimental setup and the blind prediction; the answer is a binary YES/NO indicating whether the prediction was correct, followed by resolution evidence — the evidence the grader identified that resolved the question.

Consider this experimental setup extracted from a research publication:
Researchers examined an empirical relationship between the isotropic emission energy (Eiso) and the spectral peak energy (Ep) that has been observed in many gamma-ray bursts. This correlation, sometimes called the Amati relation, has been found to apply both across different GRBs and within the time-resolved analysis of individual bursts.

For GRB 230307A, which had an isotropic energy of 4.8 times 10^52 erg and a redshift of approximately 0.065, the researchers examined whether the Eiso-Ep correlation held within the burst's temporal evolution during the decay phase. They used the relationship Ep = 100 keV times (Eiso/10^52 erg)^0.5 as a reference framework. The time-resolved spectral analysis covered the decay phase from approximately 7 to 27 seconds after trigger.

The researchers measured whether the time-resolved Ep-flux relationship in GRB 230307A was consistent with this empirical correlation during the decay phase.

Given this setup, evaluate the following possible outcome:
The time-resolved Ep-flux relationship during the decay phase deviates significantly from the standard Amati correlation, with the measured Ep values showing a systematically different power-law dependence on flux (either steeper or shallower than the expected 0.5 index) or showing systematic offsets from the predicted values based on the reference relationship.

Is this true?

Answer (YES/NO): NO